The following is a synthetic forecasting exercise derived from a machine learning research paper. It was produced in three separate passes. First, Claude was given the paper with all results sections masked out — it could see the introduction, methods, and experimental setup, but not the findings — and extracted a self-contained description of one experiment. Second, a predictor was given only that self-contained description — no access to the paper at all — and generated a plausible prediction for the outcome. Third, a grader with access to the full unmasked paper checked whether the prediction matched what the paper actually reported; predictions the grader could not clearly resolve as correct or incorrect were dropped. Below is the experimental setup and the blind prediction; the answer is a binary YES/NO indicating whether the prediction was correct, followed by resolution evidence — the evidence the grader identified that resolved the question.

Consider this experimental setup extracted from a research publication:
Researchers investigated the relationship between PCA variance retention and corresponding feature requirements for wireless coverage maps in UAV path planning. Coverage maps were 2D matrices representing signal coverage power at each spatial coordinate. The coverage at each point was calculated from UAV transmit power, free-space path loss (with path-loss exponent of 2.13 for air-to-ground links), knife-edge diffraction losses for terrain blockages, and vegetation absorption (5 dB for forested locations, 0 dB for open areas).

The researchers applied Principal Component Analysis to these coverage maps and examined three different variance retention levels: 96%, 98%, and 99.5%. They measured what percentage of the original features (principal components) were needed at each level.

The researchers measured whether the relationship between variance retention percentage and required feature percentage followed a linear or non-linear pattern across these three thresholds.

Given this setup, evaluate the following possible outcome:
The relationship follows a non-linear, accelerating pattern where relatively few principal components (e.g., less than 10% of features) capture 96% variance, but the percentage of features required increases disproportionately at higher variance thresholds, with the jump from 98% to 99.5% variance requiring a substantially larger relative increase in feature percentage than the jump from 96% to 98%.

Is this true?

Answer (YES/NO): YES